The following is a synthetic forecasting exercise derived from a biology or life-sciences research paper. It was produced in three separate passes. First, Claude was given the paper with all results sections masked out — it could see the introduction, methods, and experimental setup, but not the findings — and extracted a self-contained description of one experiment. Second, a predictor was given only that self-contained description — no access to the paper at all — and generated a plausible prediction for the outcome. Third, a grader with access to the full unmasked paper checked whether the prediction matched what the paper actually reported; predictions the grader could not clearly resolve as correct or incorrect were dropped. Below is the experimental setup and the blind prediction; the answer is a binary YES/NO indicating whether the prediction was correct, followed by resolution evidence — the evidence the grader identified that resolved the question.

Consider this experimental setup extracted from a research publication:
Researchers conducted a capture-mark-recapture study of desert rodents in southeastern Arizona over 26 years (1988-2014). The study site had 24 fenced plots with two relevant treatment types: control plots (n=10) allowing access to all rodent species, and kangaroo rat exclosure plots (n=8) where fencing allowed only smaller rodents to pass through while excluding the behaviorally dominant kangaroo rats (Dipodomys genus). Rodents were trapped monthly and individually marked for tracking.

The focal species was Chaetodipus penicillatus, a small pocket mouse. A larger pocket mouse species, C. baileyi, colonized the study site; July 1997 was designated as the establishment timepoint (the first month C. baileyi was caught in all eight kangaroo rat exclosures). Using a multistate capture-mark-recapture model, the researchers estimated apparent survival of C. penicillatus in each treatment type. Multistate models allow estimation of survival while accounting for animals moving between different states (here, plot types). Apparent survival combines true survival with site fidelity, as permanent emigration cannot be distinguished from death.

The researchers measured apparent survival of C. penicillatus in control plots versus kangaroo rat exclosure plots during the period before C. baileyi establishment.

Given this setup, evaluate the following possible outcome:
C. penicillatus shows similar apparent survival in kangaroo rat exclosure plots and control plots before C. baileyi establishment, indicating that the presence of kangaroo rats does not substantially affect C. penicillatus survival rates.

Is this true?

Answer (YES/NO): NO